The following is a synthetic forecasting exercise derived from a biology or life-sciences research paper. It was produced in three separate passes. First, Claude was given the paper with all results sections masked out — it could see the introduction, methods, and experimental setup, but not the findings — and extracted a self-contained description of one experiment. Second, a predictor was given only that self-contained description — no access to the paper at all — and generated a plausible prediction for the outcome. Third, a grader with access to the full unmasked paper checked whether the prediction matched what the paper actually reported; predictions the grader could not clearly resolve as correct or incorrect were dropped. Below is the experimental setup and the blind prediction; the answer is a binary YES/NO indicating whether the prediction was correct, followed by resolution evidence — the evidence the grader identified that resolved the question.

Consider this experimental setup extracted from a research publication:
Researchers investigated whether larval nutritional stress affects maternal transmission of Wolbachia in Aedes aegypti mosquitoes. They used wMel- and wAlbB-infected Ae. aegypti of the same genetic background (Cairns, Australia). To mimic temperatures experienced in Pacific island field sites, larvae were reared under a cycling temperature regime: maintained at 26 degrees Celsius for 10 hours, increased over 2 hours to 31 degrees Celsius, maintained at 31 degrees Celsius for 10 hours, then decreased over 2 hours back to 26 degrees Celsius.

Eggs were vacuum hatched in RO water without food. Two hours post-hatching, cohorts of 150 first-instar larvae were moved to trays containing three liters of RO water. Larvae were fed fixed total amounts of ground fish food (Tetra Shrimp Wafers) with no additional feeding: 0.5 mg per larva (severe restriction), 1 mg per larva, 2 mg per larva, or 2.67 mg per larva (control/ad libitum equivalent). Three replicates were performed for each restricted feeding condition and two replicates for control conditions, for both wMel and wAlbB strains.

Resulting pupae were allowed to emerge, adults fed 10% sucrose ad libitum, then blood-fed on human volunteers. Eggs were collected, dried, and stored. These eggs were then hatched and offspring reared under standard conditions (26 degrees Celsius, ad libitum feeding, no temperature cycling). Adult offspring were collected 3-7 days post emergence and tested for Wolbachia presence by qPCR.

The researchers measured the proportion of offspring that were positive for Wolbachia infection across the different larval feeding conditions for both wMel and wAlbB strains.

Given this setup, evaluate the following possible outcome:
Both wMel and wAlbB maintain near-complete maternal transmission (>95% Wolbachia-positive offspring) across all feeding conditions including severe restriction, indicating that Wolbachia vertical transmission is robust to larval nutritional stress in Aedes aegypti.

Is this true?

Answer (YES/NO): YES